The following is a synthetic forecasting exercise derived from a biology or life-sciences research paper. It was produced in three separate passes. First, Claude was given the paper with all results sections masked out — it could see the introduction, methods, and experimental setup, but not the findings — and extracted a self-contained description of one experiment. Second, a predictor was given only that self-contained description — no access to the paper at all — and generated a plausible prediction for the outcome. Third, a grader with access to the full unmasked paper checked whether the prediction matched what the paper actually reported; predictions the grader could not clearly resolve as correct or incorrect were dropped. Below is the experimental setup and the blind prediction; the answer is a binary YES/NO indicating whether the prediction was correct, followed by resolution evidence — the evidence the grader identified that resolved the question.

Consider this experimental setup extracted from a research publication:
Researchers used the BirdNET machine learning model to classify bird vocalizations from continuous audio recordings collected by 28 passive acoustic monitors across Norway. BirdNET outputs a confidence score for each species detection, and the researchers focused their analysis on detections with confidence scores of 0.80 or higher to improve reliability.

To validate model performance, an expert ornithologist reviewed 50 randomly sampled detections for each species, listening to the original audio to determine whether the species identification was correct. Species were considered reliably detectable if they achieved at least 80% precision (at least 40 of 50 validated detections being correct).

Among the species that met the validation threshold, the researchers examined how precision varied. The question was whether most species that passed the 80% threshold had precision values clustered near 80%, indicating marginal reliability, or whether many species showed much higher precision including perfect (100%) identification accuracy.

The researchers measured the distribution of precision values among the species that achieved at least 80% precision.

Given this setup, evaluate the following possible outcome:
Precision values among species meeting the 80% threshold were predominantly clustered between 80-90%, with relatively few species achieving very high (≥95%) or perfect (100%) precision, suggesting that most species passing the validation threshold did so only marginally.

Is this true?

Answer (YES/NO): NO